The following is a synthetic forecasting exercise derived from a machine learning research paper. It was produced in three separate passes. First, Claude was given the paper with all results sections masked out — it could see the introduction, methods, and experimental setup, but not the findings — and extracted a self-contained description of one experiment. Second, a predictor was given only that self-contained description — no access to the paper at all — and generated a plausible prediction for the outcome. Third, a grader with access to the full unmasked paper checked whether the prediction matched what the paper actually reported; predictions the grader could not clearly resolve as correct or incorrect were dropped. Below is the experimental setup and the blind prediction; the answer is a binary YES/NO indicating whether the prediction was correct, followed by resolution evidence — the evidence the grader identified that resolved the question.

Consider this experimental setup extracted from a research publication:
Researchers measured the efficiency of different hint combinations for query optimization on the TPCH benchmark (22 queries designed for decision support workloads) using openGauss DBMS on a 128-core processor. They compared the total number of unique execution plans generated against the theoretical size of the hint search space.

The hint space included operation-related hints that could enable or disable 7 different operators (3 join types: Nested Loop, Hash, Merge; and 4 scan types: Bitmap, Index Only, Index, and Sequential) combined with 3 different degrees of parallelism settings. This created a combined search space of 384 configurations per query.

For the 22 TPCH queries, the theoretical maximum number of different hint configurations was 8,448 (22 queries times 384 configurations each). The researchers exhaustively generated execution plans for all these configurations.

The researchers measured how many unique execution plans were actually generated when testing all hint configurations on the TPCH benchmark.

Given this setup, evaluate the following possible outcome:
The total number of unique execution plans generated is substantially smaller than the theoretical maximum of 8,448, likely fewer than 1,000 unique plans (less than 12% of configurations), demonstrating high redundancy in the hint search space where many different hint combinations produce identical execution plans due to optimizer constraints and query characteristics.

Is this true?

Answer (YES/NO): YES